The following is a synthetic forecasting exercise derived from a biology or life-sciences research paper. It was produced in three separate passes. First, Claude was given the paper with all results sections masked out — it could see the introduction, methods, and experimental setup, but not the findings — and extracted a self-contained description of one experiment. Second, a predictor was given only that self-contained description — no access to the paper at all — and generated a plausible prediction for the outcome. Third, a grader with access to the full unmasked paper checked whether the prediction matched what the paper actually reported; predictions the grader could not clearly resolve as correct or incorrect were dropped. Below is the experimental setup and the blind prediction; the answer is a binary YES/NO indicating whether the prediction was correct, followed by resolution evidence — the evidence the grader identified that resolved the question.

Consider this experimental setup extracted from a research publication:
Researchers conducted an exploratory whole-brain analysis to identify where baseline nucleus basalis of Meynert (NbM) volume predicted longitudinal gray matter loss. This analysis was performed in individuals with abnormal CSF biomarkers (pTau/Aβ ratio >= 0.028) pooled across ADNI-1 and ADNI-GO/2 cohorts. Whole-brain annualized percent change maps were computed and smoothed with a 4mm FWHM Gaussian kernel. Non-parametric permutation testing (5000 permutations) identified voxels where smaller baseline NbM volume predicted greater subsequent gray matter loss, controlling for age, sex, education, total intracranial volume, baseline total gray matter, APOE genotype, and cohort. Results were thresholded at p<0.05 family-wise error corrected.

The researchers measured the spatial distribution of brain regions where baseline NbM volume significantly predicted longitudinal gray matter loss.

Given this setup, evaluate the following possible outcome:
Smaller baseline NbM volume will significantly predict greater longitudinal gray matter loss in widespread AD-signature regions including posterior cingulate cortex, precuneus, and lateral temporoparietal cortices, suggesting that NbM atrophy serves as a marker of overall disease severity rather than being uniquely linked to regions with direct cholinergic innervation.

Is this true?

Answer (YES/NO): NO